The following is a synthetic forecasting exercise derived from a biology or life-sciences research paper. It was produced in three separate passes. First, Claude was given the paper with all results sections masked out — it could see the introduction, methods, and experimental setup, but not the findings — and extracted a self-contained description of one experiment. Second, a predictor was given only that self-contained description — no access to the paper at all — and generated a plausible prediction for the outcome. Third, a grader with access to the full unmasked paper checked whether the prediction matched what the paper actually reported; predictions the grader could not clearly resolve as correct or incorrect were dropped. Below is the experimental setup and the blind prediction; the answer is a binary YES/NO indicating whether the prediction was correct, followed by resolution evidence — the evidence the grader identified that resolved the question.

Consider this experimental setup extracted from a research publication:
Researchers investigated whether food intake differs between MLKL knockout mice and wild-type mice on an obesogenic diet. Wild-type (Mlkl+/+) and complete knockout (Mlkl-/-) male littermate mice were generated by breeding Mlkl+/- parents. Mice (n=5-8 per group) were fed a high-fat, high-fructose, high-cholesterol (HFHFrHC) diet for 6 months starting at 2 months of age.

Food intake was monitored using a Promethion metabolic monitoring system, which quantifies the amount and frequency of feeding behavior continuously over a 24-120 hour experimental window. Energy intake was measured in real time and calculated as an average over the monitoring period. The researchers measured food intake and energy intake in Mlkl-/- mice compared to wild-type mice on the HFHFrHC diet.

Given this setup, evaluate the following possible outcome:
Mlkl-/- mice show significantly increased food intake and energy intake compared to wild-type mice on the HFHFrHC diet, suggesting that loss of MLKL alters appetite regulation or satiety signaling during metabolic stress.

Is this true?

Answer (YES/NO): NO